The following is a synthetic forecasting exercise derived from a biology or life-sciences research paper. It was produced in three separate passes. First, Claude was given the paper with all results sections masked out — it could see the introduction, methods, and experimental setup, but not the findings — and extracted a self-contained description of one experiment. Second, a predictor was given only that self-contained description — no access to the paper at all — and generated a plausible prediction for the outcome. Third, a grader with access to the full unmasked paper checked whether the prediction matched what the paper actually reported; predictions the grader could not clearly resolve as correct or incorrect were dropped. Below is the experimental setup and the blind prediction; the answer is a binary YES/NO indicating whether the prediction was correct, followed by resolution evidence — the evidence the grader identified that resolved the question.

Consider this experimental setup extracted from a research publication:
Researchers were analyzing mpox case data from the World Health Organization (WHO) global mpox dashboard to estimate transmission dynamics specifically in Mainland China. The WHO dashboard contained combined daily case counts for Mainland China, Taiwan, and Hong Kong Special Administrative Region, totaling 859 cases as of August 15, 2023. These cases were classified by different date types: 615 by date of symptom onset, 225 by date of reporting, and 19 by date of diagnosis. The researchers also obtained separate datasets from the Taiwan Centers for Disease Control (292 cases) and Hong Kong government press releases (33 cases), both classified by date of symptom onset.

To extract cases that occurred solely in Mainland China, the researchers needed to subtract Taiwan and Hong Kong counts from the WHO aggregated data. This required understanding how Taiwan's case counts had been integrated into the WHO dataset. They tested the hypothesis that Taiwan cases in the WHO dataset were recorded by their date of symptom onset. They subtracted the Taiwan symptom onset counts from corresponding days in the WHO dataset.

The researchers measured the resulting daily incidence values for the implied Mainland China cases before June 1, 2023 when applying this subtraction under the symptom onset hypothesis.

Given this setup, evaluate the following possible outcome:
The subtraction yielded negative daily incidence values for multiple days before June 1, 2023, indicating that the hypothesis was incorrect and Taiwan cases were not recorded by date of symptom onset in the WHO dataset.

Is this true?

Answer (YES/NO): YES